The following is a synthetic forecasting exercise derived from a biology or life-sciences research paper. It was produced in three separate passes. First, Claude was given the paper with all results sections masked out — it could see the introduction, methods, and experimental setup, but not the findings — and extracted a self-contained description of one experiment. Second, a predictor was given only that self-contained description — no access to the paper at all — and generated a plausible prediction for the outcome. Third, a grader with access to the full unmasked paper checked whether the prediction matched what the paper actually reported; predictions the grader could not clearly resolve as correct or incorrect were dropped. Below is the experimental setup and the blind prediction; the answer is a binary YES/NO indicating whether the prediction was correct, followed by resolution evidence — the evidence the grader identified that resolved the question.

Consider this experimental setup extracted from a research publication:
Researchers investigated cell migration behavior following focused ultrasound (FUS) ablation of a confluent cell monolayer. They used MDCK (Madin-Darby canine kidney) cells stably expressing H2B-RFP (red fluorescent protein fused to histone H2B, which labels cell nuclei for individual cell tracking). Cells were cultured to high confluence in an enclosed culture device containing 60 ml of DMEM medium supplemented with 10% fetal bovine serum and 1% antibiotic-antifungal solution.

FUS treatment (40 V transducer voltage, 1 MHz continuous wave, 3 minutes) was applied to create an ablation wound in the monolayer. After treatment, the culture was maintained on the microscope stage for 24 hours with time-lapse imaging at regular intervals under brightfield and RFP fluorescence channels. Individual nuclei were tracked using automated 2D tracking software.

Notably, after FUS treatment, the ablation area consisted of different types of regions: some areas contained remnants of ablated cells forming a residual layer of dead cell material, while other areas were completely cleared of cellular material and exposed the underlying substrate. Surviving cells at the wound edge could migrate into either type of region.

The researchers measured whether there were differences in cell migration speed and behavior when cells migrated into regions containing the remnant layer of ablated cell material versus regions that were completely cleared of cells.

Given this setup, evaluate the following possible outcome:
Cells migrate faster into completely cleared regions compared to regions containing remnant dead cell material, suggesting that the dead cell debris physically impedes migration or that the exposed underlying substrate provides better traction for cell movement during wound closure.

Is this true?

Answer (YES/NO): NO